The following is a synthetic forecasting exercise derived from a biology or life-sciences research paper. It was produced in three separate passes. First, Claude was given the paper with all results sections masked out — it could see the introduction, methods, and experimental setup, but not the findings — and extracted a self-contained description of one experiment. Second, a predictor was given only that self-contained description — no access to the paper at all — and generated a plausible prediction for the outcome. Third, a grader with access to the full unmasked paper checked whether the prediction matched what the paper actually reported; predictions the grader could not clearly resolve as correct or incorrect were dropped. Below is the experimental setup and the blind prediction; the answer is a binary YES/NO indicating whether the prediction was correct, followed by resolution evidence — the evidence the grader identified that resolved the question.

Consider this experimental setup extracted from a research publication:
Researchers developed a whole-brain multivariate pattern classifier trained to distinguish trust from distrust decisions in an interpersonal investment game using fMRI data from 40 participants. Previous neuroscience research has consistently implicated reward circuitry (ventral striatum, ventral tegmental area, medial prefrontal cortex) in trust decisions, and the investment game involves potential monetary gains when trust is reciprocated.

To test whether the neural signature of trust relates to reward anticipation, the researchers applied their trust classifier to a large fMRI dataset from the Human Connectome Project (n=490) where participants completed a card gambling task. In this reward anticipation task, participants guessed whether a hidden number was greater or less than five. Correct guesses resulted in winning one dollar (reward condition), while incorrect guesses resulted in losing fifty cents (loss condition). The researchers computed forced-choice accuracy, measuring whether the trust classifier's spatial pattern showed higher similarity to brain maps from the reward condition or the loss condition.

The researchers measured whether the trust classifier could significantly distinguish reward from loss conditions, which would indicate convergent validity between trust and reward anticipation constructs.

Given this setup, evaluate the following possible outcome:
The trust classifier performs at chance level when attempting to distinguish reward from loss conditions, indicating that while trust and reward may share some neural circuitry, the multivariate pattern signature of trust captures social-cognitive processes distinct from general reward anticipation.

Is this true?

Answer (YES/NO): YES